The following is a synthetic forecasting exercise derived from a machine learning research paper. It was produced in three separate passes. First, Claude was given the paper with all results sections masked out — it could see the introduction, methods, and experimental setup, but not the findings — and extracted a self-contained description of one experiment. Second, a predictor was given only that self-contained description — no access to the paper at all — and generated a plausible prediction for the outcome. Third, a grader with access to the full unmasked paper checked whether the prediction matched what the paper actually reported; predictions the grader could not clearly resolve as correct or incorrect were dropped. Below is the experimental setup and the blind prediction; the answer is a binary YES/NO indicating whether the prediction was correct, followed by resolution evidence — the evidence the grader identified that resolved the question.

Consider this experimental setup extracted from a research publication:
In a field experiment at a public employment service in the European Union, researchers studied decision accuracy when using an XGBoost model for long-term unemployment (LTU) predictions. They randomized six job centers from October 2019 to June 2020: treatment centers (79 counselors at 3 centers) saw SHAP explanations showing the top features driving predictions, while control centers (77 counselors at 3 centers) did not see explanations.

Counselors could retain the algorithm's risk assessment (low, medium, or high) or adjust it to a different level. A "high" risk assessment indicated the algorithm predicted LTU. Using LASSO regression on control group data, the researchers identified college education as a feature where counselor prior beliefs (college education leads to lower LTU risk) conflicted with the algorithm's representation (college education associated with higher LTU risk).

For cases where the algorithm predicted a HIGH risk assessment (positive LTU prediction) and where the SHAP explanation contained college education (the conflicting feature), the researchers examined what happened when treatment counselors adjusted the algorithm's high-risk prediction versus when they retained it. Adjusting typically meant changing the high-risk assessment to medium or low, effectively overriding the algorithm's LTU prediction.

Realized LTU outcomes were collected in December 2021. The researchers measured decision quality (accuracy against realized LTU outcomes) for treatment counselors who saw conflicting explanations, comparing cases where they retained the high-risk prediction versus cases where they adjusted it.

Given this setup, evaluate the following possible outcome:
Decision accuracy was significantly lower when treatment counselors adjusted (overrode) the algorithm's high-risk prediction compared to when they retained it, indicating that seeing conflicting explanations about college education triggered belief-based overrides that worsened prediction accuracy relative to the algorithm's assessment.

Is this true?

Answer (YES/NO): YES